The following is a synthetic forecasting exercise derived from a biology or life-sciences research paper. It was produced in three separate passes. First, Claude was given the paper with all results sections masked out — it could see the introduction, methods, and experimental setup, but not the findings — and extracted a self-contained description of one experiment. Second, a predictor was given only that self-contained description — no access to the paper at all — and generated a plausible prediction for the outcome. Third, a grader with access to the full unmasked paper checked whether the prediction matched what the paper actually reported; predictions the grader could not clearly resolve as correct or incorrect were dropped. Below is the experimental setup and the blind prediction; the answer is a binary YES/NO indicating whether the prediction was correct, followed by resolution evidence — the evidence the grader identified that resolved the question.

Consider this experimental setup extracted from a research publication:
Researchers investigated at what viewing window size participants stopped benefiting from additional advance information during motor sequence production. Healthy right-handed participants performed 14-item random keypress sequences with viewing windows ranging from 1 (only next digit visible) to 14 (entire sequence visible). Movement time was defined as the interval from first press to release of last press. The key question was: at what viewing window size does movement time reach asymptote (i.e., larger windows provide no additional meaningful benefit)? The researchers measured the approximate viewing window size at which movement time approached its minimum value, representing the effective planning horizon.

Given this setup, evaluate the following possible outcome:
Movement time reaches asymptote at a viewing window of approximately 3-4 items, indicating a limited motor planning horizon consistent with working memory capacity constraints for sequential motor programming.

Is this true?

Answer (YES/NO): YES